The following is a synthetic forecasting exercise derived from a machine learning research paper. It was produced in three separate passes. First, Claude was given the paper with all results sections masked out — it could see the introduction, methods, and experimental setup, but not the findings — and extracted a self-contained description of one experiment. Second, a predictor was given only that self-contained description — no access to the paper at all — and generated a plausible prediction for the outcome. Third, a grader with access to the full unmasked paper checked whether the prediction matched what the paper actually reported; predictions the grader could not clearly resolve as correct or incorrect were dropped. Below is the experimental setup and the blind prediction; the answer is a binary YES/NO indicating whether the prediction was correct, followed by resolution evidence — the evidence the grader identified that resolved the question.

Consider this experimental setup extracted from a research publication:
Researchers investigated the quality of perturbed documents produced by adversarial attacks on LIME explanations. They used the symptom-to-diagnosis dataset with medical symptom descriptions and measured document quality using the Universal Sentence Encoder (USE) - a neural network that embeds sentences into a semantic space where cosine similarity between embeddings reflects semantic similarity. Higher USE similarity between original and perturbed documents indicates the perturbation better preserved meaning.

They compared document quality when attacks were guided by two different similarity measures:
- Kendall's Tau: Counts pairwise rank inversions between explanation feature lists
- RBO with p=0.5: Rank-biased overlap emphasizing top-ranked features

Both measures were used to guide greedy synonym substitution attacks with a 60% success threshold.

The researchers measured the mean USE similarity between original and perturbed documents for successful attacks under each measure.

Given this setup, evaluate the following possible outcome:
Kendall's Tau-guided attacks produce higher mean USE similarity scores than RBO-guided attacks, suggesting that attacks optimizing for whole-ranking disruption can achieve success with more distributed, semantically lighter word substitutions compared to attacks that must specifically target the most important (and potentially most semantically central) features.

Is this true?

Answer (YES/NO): YES